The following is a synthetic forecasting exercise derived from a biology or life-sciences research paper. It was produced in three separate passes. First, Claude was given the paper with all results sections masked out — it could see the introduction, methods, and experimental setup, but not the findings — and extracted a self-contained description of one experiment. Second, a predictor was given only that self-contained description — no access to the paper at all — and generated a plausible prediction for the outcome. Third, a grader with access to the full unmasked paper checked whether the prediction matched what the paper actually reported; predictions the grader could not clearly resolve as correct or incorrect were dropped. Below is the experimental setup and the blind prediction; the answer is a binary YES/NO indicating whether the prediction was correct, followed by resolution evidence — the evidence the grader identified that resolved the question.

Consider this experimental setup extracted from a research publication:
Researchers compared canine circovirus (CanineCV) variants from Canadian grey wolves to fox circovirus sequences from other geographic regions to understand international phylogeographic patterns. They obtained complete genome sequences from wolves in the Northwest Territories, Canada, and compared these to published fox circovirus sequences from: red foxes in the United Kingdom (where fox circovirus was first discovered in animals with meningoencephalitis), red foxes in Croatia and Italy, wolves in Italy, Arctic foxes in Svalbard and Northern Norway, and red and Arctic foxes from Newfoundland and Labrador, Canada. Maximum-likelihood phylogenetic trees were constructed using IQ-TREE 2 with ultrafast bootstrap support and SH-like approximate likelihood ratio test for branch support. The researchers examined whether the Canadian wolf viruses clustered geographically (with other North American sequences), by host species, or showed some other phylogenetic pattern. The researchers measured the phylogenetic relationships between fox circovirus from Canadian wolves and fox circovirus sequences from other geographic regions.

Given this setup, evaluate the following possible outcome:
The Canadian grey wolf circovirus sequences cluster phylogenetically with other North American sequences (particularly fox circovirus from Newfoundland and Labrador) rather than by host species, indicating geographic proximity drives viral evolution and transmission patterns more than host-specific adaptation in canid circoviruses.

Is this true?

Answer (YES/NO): NO